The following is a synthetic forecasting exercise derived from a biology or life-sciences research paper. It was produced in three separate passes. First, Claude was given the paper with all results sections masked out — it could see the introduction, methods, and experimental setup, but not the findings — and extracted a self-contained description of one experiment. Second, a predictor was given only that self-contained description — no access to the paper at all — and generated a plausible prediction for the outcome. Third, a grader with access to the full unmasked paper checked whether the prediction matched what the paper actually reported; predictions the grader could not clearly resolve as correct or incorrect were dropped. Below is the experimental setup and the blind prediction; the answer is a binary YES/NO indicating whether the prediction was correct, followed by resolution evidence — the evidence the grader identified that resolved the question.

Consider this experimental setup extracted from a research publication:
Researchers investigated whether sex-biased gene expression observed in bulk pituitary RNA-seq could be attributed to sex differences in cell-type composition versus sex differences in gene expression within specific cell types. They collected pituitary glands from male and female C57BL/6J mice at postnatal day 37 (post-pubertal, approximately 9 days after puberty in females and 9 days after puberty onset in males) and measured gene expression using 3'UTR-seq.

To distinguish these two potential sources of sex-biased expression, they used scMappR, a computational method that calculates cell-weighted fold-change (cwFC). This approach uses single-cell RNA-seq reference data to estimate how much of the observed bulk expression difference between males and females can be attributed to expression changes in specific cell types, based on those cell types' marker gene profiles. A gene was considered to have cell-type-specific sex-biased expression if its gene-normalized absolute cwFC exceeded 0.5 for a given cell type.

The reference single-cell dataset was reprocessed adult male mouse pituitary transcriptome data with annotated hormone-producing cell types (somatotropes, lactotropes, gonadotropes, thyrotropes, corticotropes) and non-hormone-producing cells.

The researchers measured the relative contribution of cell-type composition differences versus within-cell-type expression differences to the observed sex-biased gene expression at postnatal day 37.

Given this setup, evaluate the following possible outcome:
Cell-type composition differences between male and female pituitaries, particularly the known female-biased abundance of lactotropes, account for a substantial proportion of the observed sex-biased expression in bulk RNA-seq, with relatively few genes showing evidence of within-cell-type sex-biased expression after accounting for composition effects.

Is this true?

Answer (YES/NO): YES